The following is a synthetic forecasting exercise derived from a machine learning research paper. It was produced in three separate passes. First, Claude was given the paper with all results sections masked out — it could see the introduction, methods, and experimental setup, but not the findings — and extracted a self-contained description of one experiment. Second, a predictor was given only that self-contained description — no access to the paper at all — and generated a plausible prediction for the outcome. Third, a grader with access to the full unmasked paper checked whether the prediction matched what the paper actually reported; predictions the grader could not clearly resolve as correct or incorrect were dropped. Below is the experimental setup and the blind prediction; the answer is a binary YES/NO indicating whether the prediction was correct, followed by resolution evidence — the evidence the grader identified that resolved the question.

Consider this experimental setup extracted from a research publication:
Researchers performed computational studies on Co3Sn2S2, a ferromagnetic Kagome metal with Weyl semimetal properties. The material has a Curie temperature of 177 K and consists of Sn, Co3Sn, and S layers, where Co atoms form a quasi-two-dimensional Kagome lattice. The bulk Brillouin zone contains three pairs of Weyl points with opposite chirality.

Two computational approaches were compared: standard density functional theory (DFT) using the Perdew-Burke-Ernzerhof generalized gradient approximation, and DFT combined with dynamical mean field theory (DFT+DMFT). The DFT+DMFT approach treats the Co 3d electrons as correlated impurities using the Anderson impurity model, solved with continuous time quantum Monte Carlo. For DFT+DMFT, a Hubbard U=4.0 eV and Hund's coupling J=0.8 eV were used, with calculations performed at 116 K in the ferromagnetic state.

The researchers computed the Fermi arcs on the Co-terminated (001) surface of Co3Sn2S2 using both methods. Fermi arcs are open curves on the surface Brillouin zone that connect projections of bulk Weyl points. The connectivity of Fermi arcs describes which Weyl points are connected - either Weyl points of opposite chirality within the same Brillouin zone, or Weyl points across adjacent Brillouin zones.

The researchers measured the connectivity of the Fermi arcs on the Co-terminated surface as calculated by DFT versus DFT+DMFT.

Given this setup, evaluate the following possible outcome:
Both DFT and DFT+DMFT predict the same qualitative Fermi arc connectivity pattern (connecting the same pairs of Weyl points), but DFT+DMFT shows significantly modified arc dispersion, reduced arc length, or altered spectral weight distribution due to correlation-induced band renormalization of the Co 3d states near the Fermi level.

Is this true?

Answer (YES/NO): NO